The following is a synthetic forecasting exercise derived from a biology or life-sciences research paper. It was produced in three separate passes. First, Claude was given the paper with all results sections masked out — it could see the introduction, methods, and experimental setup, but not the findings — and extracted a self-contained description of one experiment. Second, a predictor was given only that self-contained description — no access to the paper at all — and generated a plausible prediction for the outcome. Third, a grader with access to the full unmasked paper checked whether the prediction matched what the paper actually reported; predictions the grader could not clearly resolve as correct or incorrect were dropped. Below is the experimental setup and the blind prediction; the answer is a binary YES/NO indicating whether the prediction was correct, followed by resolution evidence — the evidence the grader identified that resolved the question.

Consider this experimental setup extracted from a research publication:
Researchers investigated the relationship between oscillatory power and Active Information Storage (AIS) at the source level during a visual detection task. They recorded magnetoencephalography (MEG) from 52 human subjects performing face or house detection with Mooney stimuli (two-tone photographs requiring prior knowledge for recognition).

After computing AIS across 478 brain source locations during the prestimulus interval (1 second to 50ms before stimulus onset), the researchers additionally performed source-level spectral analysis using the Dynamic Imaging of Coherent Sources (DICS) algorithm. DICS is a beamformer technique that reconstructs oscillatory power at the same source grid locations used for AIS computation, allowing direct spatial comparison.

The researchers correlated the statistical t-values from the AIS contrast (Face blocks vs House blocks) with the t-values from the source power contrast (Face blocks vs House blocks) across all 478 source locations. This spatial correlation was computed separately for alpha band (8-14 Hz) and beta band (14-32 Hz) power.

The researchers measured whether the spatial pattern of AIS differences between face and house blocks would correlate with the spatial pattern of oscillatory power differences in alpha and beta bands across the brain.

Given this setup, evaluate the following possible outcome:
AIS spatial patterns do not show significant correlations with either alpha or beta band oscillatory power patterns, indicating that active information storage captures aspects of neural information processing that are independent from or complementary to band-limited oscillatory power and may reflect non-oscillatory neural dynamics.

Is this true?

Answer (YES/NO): YES